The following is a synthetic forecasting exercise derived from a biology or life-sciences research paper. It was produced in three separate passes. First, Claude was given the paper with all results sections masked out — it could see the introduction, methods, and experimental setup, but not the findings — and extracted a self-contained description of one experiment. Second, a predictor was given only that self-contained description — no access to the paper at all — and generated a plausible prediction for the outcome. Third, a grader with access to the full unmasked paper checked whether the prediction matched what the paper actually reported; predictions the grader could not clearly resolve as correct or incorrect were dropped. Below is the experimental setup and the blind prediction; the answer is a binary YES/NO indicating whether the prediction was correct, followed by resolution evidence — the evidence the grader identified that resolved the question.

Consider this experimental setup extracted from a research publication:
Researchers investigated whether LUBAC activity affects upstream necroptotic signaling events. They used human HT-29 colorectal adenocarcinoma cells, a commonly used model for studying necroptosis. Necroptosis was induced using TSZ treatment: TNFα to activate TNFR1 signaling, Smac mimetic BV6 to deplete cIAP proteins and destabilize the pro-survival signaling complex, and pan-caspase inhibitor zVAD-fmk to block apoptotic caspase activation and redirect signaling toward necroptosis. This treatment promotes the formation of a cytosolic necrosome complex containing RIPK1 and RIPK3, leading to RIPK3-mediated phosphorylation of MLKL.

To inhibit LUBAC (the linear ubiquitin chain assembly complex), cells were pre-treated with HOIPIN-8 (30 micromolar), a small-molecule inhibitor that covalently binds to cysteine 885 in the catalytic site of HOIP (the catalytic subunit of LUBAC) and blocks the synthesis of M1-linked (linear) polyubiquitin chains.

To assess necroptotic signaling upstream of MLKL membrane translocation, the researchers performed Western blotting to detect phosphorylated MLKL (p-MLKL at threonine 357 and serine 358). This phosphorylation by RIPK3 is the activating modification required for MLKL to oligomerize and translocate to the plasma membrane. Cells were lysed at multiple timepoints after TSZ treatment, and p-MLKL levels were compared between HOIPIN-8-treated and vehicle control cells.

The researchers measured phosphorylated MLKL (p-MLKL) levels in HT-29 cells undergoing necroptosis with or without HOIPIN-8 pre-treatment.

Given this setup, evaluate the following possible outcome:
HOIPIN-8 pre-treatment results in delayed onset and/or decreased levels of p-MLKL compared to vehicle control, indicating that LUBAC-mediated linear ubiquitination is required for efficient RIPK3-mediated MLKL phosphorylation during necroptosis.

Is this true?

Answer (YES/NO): NO